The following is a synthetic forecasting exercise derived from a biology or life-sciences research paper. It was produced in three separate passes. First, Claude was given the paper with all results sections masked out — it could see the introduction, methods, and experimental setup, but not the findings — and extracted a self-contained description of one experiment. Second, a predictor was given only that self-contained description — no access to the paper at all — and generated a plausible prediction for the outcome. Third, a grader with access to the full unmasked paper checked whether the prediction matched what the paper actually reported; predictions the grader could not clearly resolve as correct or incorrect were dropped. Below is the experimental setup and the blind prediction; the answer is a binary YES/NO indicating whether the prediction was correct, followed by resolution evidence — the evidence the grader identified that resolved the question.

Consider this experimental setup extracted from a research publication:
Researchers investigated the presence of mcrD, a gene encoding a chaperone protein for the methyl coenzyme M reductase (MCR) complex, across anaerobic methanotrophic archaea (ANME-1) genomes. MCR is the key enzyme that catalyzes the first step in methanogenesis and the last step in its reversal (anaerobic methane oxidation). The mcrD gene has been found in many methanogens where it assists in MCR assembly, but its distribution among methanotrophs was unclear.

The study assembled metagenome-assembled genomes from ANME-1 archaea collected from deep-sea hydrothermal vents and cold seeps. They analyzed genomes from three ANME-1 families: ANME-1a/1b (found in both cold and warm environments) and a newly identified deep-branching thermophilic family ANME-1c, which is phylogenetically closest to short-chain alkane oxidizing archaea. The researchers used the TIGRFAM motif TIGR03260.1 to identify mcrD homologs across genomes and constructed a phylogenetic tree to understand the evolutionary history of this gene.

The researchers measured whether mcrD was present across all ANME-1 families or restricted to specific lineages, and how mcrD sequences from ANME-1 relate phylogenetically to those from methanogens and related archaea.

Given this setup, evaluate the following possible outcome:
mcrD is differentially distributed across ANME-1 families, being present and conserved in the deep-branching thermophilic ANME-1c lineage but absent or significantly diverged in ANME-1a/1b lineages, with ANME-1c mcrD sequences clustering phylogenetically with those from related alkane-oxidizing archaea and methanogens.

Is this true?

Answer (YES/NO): NO